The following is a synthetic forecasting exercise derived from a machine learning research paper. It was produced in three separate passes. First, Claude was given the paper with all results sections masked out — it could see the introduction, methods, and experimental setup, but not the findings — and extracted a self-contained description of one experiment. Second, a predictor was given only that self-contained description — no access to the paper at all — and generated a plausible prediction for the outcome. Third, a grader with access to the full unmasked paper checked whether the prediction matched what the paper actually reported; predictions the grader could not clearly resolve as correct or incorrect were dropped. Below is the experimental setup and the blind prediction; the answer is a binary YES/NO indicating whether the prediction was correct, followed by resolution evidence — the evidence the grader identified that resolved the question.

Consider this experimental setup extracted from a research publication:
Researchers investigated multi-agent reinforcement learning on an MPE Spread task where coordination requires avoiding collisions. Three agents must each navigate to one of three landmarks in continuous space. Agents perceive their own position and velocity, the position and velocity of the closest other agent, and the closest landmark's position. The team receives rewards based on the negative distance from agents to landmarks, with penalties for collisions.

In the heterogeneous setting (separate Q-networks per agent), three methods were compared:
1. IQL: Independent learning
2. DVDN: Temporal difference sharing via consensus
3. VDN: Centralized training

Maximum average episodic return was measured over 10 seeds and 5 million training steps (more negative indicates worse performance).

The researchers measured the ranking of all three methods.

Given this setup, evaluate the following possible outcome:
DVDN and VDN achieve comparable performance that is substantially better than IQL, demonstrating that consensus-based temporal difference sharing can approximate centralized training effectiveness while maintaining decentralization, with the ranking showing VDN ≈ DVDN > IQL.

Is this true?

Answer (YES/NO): NO